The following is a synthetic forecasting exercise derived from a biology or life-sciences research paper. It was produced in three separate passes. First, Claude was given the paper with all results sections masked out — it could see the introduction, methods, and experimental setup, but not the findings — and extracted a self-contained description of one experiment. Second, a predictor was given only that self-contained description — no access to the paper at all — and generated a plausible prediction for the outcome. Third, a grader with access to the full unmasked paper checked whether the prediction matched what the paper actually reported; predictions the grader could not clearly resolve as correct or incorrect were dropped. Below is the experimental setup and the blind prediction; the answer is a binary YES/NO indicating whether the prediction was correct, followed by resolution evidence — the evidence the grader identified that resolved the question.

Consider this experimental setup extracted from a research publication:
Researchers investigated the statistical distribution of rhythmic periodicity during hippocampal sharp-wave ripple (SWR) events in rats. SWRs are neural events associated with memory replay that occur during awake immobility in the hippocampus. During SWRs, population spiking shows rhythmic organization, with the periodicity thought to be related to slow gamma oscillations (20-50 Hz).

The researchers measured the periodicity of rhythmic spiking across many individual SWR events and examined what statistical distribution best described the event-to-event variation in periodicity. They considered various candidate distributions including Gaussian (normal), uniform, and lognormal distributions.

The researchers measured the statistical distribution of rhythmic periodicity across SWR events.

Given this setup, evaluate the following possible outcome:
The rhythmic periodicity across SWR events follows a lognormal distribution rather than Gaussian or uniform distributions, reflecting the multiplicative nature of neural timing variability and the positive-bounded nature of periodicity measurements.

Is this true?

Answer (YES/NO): YES